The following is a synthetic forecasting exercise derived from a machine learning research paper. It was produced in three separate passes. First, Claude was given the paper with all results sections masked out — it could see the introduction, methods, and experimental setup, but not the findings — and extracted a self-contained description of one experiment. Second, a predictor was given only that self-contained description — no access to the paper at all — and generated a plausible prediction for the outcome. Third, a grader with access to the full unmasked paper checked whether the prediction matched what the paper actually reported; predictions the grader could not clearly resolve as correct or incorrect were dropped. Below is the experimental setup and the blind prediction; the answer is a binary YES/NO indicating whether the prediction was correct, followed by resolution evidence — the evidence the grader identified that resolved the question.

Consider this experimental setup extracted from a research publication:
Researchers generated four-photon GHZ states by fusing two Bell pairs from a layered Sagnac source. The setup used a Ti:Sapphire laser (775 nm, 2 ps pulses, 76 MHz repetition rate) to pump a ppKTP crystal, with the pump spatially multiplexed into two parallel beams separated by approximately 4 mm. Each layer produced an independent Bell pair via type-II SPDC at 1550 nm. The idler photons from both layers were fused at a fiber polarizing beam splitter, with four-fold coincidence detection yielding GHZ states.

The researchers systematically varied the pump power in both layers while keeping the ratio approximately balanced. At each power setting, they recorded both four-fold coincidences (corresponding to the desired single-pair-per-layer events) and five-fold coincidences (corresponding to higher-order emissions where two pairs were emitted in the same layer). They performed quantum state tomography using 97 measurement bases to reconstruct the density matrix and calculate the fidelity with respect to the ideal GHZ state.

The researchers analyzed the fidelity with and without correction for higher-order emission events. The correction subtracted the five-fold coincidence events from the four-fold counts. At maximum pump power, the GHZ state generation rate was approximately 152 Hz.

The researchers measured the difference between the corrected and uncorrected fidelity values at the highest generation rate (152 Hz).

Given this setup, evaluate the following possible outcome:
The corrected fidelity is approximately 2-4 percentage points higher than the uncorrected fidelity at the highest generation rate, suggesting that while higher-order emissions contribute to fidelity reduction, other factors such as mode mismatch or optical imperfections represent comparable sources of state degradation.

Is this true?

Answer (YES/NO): YES